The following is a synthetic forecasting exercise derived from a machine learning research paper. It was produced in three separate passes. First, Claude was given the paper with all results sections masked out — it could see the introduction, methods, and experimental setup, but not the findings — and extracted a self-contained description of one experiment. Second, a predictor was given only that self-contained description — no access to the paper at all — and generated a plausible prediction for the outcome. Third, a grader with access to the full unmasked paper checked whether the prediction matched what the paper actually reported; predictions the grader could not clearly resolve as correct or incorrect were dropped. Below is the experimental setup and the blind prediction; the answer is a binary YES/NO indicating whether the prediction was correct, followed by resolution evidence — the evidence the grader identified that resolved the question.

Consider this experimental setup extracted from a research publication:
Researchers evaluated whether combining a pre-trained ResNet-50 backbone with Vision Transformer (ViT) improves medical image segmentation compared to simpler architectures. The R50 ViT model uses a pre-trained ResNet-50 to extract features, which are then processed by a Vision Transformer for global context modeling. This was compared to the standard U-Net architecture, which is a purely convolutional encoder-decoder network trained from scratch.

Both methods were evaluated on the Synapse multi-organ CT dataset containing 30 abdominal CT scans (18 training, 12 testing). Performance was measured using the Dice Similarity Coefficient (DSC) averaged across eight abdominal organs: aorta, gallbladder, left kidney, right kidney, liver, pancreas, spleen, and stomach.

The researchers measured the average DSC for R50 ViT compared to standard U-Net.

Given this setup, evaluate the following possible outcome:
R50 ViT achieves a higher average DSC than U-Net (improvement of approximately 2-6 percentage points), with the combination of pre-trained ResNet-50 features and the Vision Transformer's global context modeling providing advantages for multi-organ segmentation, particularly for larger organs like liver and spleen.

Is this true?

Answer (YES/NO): NO